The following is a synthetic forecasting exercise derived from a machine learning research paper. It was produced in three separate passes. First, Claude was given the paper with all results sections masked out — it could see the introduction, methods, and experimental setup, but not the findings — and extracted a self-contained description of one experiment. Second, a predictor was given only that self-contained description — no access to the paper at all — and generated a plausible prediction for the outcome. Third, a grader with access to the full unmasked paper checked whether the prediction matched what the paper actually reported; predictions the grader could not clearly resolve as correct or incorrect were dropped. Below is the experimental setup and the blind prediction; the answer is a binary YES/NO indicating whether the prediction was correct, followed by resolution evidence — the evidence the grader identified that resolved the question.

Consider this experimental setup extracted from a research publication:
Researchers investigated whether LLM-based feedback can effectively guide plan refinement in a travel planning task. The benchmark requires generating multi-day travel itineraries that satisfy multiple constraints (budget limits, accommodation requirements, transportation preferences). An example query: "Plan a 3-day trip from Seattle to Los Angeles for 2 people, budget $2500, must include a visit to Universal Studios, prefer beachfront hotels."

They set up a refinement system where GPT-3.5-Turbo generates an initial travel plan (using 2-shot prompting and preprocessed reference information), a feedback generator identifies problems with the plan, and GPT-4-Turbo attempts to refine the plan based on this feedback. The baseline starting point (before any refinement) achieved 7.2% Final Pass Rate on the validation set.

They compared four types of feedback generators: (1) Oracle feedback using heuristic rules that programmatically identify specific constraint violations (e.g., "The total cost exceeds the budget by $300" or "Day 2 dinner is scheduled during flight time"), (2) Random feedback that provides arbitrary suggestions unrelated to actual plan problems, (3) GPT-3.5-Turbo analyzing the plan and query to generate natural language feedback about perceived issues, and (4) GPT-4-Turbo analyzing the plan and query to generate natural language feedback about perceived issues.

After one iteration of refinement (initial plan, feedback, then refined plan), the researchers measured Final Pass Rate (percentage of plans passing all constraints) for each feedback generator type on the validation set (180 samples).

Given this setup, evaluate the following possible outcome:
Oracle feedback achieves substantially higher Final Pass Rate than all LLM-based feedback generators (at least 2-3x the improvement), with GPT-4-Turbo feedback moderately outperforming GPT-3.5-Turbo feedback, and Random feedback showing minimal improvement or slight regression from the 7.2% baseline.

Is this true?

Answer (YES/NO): YES